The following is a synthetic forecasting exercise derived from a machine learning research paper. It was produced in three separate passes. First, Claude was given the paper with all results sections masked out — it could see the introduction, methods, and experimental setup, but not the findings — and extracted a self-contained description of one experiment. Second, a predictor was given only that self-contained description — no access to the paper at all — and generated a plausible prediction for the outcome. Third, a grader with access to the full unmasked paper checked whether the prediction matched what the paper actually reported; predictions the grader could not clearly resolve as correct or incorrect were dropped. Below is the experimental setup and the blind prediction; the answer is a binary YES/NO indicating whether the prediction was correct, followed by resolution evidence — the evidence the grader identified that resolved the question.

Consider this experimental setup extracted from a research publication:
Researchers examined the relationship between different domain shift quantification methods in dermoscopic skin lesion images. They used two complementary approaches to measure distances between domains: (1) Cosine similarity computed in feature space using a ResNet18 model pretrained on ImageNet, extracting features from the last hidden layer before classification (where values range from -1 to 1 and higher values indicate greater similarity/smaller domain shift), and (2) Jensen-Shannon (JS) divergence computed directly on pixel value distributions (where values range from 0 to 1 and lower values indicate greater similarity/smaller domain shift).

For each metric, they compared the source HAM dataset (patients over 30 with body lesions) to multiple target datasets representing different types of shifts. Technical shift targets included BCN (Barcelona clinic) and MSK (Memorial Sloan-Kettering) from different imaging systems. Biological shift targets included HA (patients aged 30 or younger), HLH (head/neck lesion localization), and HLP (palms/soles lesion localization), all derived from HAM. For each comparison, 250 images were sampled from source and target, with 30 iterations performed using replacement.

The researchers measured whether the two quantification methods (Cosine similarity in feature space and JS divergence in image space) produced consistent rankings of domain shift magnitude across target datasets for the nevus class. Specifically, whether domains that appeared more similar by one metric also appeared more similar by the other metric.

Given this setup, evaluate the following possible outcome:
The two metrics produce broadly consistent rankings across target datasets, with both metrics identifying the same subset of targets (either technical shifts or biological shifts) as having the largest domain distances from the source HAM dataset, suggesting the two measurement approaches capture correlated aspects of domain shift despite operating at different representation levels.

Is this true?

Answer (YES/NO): YES